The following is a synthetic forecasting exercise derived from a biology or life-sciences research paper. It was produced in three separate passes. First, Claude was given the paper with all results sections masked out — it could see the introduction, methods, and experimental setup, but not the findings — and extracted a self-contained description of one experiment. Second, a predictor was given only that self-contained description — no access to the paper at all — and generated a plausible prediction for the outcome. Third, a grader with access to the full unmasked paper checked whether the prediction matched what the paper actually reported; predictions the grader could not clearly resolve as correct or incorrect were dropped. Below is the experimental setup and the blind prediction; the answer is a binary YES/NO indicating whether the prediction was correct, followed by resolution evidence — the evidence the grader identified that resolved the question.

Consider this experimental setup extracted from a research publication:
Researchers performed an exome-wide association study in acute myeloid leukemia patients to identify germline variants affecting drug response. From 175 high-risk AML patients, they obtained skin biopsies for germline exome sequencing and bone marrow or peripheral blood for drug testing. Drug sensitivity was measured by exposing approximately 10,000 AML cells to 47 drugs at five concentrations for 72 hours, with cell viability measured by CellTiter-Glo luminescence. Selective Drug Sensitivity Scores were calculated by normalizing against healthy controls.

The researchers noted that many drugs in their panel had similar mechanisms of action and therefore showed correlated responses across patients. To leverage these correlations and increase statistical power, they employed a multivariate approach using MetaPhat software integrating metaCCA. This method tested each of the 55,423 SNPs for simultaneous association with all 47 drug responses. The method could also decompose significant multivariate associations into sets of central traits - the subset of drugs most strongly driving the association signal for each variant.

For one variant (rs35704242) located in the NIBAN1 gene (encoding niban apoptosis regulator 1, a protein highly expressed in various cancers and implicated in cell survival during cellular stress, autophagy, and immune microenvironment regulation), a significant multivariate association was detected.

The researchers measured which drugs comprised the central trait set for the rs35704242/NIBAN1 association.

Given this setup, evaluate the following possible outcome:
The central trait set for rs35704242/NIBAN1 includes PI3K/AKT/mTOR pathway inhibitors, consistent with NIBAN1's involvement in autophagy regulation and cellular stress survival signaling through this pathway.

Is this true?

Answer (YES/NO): NO